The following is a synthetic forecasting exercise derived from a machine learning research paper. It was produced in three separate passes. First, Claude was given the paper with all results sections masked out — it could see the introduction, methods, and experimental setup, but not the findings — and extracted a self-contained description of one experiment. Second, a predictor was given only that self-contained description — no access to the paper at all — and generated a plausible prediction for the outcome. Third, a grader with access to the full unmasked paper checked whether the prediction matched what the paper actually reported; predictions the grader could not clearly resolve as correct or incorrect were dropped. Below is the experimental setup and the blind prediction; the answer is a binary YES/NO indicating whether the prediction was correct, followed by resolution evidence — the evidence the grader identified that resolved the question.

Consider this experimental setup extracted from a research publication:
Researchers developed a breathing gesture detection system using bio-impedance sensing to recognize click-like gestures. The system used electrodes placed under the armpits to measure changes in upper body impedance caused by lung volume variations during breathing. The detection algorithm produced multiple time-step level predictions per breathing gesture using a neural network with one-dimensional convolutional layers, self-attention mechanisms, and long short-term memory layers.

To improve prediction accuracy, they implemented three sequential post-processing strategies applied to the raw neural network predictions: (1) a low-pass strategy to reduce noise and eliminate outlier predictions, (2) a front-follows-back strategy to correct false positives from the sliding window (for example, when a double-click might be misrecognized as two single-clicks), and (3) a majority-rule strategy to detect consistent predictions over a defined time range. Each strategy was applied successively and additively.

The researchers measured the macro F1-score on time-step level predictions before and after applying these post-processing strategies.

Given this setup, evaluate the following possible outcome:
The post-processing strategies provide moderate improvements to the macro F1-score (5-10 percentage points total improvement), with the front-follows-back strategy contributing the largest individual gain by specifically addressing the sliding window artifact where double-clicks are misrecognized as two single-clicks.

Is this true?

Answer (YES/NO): NO